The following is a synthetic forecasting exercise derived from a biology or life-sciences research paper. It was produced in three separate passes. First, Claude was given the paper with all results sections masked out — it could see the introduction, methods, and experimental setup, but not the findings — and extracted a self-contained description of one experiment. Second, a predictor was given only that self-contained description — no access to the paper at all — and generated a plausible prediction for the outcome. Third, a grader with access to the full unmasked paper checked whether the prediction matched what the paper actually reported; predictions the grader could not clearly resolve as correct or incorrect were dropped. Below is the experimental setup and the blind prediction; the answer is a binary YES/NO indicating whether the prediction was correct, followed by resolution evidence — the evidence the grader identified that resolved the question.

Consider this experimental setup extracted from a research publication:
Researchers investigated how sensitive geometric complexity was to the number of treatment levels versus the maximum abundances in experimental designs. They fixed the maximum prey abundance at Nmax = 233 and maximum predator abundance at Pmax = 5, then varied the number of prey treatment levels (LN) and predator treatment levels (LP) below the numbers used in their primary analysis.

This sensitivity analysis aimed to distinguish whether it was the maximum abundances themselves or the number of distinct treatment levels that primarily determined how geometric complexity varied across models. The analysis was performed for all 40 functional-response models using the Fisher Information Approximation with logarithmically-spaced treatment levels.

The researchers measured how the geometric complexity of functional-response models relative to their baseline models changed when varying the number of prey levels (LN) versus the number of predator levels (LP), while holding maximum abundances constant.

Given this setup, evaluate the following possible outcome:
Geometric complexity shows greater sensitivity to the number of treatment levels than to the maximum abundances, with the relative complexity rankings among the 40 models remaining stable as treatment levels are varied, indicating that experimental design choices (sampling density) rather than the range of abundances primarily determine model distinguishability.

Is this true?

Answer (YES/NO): NO